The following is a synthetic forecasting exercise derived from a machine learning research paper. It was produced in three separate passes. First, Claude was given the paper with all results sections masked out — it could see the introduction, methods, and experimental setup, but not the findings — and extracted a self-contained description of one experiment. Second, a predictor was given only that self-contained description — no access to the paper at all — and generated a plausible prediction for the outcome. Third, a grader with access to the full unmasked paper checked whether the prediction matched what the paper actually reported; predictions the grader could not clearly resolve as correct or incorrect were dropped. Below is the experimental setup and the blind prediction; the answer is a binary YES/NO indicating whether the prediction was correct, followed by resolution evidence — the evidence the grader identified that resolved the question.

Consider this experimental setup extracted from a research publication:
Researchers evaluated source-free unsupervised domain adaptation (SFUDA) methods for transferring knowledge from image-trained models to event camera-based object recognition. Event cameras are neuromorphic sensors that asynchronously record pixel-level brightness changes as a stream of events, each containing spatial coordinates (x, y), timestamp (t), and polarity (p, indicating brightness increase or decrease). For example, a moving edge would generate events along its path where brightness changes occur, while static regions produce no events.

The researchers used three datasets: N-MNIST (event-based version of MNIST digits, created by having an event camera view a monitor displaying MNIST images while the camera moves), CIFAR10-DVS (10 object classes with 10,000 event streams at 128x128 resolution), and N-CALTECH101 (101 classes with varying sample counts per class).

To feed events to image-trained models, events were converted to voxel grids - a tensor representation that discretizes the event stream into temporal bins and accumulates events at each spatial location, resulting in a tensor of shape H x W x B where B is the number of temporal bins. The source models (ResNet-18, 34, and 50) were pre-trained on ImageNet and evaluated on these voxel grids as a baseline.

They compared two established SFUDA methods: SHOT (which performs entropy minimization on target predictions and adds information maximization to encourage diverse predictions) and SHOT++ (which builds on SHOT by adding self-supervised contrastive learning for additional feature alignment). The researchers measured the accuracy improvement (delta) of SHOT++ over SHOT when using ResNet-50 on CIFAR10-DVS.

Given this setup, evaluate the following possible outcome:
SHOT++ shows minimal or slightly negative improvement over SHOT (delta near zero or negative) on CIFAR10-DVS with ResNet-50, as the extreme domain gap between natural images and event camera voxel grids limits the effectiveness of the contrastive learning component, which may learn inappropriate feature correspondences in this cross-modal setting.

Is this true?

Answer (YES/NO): NO